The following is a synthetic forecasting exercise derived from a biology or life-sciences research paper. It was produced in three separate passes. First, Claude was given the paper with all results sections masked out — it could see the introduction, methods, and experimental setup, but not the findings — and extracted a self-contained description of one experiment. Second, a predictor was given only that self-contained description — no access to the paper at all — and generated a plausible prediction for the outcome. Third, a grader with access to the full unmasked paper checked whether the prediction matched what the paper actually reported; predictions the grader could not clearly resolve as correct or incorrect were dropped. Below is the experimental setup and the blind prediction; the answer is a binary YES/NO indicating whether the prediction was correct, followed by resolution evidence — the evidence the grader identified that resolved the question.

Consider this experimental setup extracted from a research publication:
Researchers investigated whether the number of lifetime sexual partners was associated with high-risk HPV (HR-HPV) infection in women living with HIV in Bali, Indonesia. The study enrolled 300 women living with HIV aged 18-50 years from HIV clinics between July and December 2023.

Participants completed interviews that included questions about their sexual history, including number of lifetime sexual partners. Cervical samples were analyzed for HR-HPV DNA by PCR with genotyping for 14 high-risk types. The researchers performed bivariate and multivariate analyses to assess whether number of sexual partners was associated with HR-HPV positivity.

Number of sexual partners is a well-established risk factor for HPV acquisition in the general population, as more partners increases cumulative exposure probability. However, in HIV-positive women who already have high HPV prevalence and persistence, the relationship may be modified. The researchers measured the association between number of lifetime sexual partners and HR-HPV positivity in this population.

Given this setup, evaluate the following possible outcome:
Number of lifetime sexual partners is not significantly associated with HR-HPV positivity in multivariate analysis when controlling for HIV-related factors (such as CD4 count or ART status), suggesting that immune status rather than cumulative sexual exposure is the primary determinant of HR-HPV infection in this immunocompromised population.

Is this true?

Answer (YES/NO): NO